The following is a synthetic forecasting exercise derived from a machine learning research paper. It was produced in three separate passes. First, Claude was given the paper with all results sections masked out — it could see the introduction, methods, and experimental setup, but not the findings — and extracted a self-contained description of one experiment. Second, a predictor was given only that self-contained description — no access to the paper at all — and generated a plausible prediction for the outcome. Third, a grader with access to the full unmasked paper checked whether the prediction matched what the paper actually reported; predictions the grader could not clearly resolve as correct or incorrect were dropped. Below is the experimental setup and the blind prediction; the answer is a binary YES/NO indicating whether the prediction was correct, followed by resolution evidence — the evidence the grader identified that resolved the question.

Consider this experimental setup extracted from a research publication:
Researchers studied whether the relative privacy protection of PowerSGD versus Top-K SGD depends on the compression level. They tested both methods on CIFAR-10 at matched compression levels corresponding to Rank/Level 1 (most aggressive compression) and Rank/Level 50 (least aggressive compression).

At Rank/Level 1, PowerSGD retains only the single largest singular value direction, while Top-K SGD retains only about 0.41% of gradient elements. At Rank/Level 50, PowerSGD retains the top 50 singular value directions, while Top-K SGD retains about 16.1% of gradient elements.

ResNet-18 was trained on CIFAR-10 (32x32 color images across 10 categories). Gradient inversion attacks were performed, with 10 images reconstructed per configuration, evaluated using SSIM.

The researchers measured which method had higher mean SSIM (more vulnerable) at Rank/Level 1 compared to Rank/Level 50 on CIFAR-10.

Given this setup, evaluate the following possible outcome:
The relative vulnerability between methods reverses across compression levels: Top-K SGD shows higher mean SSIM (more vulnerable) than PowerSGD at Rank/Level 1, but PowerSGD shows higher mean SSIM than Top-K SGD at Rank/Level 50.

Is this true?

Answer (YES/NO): YES